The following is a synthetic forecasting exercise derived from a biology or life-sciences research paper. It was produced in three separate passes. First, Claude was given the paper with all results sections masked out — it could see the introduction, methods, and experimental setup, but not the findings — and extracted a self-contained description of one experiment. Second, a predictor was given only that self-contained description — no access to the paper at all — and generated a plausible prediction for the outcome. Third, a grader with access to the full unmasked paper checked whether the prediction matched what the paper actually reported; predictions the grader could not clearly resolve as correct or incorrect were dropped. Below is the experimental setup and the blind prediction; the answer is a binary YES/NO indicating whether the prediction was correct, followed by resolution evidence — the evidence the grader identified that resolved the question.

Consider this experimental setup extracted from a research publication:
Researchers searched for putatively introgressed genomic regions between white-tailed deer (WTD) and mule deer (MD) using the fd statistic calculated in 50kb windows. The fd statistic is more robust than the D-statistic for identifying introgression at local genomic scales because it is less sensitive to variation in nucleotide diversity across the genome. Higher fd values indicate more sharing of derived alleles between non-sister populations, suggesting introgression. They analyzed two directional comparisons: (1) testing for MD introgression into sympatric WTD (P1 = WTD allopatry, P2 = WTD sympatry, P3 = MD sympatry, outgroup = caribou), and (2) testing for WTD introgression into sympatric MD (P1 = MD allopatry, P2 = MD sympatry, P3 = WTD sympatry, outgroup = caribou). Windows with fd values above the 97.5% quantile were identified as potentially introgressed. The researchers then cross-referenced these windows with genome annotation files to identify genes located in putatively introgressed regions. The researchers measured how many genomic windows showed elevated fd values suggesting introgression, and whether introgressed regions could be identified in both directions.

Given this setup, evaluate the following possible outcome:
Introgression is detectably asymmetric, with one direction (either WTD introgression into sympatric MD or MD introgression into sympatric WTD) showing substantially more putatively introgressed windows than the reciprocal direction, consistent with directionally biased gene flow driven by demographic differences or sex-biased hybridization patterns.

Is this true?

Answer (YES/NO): NO